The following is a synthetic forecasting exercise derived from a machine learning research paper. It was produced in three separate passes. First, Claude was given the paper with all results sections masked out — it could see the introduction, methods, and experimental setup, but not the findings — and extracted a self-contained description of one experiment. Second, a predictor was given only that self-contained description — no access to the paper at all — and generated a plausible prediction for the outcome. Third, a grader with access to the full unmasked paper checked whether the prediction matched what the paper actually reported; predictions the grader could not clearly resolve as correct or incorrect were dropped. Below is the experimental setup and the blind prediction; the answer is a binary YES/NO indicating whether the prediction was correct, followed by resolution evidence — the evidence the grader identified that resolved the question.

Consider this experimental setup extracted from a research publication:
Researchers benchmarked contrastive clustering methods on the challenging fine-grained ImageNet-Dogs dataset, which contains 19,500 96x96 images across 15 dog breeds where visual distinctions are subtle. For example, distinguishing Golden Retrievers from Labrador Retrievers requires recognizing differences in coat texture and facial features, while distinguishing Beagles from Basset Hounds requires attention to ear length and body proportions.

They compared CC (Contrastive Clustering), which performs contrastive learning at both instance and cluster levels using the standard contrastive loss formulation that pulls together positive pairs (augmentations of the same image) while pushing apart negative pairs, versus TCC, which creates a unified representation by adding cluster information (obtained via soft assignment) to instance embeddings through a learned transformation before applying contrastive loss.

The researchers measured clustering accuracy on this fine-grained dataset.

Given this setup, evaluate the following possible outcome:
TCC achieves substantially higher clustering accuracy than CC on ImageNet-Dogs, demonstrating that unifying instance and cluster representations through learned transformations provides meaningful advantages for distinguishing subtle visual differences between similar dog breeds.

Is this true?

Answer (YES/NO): YES